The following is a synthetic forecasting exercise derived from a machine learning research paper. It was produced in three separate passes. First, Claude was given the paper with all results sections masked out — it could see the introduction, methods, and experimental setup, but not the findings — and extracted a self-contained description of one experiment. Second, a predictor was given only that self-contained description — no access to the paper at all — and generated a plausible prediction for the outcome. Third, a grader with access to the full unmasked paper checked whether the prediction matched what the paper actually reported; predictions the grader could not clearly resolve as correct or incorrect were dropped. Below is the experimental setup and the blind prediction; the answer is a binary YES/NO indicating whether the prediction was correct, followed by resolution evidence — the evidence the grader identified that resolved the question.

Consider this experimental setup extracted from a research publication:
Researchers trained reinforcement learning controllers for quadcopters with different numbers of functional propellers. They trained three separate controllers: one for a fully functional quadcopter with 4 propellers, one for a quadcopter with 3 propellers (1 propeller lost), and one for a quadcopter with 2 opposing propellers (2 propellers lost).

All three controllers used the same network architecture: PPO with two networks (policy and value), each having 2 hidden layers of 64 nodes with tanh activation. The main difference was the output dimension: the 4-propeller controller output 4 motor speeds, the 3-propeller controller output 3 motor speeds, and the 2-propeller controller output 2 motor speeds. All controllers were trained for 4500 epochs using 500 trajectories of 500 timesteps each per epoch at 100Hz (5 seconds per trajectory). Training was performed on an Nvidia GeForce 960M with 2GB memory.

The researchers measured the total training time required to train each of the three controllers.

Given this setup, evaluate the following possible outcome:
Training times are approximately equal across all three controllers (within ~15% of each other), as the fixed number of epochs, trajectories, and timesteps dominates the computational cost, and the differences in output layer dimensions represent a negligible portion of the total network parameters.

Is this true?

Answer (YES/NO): YES